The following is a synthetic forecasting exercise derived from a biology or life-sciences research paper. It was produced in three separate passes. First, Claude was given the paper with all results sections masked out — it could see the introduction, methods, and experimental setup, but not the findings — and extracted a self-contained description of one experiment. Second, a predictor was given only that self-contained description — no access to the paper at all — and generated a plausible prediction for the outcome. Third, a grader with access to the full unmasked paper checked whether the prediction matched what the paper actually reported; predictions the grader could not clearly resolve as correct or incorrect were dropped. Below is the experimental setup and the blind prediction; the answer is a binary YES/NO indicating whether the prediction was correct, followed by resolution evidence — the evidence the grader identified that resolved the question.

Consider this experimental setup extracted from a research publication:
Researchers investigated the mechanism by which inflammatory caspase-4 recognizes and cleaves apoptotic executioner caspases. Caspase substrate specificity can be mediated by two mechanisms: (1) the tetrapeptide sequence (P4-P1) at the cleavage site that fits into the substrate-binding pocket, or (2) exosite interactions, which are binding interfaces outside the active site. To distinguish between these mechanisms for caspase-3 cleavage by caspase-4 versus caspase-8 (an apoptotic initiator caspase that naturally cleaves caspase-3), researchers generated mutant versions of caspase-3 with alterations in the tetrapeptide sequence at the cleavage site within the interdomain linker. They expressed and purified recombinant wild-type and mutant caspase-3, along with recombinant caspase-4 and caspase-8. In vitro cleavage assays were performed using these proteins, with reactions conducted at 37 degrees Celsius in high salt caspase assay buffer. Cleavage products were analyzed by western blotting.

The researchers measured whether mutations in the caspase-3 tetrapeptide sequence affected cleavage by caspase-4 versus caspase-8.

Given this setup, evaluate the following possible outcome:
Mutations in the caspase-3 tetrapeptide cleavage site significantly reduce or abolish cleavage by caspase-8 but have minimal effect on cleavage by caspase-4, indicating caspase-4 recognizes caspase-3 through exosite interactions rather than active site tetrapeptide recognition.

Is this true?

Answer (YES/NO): YES